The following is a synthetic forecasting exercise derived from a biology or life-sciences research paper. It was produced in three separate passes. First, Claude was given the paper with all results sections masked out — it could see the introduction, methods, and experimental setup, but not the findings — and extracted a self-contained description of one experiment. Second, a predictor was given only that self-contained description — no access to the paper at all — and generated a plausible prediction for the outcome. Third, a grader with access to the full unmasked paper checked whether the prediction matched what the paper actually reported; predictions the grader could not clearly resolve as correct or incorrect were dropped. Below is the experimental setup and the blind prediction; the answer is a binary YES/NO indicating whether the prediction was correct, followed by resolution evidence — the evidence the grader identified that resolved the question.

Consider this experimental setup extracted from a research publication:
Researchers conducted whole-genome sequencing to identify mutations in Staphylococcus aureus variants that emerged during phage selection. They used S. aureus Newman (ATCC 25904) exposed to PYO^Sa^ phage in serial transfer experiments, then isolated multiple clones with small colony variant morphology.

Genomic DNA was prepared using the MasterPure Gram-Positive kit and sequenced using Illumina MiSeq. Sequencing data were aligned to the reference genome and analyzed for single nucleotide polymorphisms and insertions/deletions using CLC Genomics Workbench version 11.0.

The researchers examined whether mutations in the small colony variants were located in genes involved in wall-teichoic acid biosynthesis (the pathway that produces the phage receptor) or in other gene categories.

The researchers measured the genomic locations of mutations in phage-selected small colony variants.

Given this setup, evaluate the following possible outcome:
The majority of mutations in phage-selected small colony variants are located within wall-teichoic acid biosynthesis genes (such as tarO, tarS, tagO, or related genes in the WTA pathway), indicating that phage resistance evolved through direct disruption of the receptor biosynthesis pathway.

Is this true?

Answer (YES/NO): NO